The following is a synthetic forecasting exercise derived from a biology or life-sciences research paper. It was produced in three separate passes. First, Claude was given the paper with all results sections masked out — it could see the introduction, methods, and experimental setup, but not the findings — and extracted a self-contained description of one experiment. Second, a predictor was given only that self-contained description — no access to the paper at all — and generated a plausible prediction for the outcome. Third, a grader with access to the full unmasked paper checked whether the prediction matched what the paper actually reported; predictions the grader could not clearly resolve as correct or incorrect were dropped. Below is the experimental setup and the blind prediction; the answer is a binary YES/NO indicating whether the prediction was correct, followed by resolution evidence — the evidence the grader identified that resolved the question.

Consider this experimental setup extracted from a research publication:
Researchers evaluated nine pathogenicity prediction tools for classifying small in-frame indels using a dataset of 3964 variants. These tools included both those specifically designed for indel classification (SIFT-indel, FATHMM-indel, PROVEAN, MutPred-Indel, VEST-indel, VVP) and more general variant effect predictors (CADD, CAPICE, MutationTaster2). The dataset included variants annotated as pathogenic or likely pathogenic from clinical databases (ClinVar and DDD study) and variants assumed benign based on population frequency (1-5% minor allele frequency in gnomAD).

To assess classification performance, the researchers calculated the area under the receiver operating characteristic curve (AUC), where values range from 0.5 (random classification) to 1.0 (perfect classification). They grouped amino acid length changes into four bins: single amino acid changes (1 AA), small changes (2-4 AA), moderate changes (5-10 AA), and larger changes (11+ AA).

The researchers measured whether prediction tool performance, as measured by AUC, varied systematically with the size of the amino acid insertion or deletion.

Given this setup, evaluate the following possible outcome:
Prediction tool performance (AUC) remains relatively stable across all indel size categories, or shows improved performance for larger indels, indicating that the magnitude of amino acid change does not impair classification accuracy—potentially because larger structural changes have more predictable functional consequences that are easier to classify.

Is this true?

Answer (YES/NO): YES